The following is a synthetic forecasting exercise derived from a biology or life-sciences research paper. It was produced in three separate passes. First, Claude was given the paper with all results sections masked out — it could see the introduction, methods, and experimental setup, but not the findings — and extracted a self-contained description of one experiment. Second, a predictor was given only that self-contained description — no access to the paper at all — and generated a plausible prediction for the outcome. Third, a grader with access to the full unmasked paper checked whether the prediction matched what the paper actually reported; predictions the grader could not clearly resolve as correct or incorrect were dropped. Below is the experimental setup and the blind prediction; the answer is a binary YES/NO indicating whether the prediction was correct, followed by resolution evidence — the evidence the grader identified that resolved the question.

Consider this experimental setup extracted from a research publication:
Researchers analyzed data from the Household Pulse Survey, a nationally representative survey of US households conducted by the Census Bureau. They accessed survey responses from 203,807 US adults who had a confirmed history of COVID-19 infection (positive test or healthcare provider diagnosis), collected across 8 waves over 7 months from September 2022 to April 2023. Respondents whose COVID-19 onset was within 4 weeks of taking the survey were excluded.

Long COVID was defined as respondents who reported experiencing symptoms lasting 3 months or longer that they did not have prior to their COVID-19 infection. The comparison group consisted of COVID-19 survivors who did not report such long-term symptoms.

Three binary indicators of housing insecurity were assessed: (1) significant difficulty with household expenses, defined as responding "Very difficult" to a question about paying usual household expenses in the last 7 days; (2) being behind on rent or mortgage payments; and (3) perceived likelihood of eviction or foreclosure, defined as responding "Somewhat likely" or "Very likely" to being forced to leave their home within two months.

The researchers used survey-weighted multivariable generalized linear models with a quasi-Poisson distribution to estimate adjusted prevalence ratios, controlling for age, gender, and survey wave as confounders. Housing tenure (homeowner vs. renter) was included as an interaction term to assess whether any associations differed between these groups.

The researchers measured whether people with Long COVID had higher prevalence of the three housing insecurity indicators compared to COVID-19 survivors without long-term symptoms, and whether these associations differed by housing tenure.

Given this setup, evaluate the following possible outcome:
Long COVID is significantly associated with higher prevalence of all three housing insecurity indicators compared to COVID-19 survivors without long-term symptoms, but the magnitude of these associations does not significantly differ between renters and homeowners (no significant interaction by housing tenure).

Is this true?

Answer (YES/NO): YES